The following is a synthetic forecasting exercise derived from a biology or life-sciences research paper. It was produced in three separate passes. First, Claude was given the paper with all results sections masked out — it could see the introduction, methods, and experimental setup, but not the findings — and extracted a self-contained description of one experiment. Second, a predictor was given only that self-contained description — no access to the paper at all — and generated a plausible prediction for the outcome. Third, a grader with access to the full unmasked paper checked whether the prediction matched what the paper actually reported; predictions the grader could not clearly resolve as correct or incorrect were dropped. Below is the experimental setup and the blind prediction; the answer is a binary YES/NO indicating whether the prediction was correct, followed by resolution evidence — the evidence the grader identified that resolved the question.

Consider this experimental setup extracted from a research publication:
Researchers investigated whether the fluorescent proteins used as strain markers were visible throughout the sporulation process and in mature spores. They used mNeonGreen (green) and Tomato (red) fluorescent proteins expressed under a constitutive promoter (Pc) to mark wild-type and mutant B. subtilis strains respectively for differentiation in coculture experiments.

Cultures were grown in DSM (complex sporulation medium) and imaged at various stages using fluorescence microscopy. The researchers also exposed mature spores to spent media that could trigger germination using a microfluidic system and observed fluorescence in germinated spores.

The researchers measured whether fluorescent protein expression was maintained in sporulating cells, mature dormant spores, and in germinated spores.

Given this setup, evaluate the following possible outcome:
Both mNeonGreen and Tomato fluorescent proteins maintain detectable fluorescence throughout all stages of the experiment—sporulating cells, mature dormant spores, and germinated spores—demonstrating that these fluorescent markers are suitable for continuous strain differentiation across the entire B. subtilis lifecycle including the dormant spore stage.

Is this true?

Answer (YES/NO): NO